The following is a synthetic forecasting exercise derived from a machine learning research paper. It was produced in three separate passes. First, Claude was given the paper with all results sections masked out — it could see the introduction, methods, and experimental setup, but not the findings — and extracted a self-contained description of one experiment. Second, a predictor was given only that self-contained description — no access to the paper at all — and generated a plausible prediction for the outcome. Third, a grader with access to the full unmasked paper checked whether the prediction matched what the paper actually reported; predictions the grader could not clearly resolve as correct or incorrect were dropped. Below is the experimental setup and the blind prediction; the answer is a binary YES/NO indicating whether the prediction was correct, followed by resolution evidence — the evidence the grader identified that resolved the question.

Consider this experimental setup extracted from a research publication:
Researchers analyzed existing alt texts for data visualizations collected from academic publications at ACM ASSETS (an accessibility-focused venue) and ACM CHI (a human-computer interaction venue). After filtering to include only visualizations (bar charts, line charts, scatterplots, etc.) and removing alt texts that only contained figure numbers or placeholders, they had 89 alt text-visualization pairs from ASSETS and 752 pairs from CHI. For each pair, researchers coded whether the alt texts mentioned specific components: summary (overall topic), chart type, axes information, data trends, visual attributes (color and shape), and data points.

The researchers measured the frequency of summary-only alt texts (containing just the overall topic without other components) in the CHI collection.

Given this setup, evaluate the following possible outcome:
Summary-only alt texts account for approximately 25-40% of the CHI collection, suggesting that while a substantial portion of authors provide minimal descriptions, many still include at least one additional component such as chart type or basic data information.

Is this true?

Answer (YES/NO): NO